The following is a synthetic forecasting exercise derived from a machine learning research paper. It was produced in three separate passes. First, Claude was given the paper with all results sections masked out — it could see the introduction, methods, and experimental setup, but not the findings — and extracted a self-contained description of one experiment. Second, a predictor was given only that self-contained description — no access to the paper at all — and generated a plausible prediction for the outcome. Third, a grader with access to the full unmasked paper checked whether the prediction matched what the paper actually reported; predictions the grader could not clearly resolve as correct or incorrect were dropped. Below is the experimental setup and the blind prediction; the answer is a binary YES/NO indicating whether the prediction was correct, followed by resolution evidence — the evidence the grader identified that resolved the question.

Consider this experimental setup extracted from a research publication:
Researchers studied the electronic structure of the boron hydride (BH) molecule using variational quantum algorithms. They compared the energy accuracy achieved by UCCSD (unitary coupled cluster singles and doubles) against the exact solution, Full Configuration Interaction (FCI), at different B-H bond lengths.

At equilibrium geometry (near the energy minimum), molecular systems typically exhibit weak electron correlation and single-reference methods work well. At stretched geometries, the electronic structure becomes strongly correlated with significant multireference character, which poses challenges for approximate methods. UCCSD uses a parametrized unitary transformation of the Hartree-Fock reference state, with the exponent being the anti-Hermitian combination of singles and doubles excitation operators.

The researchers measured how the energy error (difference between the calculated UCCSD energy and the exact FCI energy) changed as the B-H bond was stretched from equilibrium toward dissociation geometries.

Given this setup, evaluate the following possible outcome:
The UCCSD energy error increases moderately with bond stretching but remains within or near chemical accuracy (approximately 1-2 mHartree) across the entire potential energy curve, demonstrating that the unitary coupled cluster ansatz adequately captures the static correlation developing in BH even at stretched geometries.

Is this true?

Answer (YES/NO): NO